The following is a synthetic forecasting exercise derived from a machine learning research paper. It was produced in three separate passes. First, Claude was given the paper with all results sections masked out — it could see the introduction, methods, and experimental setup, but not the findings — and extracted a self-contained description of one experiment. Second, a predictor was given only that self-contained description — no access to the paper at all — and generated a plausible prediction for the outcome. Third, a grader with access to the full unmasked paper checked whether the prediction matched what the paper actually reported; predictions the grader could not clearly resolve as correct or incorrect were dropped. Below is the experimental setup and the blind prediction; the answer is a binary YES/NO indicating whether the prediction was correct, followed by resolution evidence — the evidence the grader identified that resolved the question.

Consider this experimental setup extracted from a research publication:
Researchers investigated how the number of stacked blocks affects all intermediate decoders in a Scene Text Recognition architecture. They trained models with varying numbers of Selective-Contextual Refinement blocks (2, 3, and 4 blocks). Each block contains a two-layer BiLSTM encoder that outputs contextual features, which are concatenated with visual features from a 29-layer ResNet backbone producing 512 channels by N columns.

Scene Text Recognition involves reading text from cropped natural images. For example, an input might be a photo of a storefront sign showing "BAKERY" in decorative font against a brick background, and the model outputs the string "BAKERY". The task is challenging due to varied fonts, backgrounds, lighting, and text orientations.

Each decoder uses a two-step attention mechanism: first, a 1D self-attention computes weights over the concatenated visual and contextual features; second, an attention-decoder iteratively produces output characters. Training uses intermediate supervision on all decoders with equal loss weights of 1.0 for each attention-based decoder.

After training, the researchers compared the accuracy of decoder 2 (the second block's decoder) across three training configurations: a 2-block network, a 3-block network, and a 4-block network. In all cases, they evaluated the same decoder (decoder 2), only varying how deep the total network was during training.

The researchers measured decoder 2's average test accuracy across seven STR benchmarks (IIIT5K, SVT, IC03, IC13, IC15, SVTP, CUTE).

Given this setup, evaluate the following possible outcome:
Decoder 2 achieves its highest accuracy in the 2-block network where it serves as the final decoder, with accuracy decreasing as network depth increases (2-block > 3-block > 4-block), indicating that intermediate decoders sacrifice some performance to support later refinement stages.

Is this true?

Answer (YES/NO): NO